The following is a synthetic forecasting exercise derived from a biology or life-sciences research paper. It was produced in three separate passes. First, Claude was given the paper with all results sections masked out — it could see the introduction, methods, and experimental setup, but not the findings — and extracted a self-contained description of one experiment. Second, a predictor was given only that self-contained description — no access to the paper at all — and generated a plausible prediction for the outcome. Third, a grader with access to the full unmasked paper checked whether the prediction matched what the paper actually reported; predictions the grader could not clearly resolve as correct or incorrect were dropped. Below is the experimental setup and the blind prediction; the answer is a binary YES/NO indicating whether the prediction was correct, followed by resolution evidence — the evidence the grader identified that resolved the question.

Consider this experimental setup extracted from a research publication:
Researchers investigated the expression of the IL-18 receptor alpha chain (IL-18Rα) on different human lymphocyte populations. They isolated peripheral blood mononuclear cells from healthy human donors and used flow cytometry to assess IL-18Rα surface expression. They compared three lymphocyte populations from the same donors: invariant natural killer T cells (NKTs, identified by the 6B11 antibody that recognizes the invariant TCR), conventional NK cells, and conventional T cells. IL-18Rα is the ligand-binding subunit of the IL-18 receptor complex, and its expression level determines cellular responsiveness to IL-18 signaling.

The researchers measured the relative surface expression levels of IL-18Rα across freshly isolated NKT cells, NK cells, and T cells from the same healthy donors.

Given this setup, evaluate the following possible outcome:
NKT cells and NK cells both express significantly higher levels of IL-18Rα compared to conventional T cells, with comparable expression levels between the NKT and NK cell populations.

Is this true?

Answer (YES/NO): NO